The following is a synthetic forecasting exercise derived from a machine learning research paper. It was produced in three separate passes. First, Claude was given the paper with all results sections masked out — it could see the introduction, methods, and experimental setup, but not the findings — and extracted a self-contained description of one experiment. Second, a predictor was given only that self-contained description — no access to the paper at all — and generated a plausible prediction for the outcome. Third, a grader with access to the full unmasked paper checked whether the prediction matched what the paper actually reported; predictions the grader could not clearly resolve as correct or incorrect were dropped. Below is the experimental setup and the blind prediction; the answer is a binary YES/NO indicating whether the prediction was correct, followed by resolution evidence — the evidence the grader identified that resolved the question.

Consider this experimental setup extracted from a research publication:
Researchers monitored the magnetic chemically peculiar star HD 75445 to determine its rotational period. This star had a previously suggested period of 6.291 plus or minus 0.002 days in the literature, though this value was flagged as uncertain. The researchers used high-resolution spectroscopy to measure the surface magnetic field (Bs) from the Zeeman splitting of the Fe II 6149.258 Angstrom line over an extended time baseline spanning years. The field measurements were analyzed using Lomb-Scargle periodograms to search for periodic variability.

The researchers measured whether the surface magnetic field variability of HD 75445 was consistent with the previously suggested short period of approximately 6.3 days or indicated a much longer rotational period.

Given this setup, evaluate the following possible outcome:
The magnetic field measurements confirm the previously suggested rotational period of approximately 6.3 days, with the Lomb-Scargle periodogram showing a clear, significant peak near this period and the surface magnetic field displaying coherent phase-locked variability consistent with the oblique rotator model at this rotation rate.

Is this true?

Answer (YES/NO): NO